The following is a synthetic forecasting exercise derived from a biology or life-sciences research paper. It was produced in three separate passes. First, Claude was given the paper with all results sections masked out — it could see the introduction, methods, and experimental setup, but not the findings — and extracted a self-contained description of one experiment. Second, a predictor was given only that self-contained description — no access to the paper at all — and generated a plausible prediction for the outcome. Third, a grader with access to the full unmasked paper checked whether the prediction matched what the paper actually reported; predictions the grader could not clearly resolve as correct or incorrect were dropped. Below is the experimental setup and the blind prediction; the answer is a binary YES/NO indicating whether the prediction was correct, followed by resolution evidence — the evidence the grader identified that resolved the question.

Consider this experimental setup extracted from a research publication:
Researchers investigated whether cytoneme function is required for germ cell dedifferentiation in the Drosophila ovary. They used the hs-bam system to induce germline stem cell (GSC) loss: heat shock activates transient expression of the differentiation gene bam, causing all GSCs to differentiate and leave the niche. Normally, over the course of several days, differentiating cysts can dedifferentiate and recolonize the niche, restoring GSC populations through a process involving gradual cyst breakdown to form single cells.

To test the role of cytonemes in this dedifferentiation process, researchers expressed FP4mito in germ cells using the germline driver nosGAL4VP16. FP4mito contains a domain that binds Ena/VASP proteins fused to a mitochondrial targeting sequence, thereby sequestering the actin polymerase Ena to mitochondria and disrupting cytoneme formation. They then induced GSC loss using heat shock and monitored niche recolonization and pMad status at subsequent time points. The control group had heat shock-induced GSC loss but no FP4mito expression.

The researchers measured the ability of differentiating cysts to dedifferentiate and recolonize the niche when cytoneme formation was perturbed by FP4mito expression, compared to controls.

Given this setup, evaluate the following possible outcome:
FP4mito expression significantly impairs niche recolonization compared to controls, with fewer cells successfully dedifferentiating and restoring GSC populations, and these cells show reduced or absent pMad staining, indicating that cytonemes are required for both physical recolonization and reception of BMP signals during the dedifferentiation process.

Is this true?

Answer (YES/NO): YES